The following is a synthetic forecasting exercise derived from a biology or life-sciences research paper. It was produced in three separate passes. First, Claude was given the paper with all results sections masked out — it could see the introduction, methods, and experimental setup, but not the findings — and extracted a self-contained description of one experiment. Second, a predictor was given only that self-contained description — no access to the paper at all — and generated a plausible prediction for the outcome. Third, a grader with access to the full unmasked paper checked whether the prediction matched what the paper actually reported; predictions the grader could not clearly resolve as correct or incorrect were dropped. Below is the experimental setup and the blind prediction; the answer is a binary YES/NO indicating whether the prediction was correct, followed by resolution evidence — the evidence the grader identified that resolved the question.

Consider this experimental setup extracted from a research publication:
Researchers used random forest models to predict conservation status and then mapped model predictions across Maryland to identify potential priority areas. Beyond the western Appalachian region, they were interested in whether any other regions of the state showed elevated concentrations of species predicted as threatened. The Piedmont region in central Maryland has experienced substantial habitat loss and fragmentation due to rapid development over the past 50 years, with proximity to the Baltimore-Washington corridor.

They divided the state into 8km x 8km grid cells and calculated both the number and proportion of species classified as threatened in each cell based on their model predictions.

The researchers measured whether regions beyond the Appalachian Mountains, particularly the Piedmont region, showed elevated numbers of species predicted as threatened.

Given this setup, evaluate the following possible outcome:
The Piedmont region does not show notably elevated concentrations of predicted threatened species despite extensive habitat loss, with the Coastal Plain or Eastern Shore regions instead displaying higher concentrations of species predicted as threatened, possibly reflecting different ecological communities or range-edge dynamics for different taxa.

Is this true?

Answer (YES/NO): NO